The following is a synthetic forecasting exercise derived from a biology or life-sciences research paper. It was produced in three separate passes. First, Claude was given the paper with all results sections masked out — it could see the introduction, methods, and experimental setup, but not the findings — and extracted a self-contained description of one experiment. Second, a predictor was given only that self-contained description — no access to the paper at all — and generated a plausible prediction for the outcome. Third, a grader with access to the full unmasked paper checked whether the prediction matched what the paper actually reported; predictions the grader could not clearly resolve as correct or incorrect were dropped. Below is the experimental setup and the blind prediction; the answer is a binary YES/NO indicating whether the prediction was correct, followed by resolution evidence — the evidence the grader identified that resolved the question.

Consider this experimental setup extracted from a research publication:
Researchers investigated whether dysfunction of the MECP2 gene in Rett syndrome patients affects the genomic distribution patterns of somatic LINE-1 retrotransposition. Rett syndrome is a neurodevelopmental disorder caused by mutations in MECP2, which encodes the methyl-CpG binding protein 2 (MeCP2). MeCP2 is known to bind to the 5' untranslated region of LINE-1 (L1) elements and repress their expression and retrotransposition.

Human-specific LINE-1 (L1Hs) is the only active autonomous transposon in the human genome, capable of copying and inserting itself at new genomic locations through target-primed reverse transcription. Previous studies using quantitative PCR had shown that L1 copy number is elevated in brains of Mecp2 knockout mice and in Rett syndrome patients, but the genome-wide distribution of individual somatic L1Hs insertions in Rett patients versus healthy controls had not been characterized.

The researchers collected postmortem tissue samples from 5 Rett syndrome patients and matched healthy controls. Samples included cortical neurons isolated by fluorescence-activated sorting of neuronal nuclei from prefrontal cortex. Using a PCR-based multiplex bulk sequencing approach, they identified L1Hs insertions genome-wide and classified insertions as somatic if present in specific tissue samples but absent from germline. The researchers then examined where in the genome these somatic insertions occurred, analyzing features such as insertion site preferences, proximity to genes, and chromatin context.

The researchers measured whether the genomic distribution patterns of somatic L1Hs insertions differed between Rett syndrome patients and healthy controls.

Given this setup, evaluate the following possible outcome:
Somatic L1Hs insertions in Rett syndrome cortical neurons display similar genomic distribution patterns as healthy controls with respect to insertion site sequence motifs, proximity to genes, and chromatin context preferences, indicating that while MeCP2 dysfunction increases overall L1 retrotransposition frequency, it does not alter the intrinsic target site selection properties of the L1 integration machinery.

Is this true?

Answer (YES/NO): NO